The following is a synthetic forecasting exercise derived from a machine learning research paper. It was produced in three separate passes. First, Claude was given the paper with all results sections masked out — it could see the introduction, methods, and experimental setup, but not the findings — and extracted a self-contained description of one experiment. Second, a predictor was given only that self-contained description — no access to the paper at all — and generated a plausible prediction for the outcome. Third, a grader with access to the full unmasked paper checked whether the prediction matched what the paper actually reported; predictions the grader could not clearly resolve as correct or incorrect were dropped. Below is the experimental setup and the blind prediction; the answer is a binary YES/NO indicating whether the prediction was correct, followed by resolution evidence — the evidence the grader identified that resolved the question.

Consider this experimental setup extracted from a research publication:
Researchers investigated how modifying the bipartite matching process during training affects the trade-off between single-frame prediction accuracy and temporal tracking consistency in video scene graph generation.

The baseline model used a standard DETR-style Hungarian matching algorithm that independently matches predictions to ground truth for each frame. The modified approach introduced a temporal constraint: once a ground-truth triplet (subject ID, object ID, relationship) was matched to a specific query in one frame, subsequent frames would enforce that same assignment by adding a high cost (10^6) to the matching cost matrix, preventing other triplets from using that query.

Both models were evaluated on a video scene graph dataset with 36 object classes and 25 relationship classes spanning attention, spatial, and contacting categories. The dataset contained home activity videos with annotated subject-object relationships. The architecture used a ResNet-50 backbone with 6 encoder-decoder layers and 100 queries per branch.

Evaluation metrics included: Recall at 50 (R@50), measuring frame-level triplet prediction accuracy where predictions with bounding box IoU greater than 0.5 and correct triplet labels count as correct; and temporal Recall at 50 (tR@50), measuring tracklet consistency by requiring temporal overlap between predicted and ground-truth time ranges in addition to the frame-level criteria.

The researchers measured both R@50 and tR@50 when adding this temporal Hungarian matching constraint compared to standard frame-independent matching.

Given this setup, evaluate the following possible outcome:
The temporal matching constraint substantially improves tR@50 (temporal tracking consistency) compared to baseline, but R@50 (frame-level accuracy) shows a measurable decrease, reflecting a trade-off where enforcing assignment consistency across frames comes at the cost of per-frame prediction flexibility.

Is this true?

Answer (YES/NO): YES